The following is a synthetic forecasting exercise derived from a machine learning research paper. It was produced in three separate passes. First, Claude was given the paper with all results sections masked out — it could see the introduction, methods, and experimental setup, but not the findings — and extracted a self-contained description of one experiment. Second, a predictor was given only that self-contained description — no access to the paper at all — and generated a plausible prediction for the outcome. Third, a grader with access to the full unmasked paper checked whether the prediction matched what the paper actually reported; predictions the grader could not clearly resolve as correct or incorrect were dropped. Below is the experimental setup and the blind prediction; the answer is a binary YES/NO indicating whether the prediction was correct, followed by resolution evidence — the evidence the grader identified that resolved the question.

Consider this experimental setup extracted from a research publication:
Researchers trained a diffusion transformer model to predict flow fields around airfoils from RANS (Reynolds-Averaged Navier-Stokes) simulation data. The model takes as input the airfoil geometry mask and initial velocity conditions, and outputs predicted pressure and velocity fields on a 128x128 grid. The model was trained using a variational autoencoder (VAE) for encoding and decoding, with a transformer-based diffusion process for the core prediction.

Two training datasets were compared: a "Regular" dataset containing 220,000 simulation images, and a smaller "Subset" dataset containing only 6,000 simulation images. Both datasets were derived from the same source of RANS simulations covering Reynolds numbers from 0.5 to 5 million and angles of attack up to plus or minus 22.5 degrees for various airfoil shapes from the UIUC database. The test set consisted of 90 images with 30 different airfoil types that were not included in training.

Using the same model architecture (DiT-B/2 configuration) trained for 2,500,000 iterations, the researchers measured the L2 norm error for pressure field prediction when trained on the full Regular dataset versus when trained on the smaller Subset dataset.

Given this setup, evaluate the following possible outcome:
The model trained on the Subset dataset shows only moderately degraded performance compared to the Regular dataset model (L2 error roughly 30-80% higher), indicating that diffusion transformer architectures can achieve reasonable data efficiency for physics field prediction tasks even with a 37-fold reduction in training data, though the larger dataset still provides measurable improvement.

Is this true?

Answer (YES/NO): NO